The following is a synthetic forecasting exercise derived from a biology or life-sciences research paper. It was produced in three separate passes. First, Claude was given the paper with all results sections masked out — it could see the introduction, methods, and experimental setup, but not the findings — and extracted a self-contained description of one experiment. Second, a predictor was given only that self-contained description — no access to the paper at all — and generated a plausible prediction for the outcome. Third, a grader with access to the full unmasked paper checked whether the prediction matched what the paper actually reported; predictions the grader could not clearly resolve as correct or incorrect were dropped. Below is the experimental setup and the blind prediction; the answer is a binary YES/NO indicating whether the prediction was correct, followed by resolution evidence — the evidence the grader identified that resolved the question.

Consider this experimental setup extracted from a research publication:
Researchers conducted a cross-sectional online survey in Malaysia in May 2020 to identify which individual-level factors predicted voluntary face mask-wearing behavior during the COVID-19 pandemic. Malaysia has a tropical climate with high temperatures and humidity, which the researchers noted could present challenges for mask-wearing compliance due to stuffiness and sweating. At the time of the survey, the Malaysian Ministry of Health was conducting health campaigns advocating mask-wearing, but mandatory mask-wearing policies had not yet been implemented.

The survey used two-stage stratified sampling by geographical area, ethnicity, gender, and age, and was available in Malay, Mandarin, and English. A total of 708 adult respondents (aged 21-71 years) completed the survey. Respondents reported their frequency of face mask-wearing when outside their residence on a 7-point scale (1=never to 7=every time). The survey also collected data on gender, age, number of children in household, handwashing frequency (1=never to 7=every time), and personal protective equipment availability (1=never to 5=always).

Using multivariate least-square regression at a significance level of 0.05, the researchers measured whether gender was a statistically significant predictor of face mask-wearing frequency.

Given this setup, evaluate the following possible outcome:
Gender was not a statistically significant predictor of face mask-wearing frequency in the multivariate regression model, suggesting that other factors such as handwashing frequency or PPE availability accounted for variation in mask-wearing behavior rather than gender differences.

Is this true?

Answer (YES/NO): NO